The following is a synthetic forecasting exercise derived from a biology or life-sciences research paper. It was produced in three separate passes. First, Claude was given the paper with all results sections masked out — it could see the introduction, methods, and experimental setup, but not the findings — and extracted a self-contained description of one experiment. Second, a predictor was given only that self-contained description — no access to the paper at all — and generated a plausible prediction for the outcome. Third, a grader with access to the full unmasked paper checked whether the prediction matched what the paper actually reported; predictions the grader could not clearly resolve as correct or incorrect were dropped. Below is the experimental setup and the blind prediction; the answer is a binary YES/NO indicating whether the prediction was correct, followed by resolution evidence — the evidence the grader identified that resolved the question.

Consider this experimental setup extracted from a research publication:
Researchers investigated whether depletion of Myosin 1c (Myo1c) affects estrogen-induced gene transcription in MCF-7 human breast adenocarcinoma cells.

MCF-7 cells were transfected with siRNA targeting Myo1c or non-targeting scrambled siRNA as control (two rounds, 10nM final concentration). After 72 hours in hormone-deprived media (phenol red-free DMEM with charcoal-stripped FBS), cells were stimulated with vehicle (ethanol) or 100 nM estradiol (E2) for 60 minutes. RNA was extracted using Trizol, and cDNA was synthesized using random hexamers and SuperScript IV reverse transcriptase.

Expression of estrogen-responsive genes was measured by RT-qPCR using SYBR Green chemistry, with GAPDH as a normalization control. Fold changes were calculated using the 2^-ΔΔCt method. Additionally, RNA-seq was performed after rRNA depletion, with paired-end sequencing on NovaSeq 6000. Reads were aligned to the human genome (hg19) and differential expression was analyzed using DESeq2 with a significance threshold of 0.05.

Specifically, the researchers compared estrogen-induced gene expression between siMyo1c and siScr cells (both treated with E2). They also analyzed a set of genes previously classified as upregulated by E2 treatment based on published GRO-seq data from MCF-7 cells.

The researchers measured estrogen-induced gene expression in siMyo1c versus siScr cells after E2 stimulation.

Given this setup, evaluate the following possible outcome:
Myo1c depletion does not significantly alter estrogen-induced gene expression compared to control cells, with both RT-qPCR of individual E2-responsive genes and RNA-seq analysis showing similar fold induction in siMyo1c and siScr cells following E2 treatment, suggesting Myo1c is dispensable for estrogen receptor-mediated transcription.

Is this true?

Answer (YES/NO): YES